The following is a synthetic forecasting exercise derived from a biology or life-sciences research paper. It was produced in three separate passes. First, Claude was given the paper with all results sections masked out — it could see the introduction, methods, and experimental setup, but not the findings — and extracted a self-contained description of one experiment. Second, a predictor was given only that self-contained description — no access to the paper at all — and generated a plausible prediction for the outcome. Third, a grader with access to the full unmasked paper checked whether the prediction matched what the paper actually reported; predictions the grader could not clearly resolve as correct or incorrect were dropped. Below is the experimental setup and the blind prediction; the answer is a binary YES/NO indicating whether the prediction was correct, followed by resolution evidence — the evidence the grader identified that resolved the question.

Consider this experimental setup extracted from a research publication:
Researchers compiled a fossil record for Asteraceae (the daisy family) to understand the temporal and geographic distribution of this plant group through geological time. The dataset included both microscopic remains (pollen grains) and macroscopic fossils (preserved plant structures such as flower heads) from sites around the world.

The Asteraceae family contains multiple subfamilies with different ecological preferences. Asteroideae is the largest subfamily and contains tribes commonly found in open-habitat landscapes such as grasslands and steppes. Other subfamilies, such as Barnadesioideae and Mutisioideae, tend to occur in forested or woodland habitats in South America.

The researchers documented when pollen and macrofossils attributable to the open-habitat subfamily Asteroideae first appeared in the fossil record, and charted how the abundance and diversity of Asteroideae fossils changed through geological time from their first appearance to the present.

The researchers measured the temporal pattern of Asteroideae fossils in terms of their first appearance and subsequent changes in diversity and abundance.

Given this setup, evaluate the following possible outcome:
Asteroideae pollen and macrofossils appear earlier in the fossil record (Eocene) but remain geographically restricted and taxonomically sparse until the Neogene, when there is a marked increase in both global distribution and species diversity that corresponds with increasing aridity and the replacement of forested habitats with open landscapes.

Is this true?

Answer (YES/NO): NO